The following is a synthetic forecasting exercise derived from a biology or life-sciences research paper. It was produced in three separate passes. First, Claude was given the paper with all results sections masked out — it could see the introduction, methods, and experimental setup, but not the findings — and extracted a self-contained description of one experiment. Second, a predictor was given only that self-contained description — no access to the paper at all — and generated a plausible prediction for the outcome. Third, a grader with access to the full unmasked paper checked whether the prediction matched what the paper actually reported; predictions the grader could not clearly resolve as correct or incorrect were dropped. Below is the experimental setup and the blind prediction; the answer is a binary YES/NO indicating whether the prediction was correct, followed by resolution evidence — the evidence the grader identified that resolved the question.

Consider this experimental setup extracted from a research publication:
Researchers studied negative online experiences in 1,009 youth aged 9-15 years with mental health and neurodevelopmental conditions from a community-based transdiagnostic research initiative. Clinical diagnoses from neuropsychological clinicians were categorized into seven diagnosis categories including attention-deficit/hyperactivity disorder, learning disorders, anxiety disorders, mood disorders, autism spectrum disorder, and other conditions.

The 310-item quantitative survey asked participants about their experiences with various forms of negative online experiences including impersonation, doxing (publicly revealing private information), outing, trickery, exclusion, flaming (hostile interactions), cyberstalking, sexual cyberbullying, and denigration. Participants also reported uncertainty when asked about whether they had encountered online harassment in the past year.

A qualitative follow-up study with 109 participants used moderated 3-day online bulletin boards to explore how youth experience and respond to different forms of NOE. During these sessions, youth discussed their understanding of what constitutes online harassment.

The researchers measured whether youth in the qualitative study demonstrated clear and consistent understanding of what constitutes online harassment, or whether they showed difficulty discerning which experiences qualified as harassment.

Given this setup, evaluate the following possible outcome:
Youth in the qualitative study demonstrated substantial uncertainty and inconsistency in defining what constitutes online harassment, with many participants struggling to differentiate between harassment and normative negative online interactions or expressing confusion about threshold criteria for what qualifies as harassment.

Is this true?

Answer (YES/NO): YES